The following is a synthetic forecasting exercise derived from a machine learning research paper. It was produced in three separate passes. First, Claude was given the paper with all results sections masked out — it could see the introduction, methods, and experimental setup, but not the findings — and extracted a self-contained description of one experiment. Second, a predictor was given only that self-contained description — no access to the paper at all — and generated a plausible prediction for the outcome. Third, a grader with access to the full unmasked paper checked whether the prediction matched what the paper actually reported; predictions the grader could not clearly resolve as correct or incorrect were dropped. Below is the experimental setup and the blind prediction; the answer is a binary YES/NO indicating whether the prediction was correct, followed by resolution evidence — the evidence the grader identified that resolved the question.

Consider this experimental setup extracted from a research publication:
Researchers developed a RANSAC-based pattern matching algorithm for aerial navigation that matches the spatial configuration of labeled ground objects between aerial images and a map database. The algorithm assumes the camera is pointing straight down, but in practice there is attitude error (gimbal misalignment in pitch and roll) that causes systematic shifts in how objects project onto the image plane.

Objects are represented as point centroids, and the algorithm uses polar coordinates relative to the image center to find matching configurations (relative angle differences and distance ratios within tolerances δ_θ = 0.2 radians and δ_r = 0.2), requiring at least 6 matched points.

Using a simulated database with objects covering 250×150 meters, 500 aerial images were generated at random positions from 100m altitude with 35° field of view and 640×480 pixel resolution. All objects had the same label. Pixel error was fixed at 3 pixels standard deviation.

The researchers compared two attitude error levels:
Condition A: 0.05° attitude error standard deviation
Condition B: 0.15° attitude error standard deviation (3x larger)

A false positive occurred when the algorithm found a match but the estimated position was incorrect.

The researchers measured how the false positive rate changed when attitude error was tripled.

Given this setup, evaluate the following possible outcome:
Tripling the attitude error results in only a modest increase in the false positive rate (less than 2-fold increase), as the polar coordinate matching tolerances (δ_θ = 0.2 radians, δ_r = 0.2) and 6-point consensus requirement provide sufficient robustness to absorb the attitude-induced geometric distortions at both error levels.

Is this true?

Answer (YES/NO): YES